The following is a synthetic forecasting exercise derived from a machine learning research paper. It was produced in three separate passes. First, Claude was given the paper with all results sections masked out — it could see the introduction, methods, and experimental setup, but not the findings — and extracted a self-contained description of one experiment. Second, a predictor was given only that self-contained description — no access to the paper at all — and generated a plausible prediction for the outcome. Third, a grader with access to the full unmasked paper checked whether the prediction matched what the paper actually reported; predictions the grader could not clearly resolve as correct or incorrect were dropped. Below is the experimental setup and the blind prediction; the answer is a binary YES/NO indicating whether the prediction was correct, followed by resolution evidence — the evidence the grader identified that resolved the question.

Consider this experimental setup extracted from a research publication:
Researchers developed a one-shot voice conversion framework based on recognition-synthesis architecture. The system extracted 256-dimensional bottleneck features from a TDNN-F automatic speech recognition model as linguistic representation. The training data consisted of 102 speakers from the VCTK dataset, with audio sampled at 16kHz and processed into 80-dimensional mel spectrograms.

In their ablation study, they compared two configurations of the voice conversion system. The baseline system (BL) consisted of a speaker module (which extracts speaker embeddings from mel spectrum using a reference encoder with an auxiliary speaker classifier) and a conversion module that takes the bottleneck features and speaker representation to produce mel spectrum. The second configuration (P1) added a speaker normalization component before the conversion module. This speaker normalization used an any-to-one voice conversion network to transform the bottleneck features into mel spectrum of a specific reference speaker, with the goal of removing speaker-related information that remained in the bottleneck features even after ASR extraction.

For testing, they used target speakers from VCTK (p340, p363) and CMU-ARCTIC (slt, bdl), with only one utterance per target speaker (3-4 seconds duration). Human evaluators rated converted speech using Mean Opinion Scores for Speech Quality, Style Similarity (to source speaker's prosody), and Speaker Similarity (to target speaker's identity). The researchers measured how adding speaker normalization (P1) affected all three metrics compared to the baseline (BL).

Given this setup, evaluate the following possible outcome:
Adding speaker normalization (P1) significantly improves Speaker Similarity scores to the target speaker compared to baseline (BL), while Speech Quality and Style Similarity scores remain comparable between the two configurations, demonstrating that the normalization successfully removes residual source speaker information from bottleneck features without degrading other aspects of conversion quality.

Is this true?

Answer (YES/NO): NO